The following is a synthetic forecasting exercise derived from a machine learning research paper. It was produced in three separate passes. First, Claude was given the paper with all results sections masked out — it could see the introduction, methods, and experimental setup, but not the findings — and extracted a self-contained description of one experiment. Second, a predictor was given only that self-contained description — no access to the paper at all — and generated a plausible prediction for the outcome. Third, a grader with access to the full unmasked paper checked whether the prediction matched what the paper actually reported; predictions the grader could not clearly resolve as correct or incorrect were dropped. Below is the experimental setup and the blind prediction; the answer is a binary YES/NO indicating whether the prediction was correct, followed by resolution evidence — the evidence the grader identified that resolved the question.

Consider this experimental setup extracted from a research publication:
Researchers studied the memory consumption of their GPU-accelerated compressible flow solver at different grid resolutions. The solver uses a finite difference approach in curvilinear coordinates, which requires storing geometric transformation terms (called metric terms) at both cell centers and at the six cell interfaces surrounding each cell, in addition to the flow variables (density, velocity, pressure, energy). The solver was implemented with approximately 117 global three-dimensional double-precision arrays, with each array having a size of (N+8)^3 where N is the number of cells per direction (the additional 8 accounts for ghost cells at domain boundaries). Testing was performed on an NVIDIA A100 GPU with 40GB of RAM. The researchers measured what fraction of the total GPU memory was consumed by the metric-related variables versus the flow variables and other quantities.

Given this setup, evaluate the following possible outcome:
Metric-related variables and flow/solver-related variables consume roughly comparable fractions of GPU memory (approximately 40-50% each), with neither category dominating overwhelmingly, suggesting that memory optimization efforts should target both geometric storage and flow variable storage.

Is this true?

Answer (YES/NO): NO